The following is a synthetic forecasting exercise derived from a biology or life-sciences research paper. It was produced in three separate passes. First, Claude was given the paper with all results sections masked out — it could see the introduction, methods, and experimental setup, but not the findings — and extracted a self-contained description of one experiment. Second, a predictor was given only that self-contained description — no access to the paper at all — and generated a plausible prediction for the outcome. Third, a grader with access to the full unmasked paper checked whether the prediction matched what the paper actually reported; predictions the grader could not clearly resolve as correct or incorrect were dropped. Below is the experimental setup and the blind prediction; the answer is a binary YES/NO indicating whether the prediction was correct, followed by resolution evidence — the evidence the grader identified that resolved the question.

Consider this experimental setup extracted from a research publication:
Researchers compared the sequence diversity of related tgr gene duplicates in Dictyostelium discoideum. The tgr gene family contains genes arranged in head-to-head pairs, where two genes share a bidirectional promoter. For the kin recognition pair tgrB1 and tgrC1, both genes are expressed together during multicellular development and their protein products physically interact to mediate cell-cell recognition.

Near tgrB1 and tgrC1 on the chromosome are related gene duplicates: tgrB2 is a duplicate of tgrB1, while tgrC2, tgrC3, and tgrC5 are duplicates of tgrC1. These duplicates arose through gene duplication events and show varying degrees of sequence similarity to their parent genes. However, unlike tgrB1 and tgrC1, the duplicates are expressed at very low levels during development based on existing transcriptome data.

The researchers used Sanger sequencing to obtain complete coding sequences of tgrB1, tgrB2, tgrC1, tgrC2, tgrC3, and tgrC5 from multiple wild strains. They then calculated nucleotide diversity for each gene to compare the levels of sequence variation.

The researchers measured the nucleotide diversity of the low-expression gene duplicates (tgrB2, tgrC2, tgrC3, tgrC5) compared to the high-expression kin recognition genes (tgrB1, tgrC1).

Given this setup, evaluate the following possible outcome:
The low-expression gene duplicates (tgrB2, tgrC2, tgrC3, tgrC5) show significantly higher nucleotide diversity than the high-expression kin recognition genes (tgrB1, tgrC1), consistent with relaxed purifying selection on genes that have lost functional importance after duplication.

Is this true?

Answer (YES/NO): NO